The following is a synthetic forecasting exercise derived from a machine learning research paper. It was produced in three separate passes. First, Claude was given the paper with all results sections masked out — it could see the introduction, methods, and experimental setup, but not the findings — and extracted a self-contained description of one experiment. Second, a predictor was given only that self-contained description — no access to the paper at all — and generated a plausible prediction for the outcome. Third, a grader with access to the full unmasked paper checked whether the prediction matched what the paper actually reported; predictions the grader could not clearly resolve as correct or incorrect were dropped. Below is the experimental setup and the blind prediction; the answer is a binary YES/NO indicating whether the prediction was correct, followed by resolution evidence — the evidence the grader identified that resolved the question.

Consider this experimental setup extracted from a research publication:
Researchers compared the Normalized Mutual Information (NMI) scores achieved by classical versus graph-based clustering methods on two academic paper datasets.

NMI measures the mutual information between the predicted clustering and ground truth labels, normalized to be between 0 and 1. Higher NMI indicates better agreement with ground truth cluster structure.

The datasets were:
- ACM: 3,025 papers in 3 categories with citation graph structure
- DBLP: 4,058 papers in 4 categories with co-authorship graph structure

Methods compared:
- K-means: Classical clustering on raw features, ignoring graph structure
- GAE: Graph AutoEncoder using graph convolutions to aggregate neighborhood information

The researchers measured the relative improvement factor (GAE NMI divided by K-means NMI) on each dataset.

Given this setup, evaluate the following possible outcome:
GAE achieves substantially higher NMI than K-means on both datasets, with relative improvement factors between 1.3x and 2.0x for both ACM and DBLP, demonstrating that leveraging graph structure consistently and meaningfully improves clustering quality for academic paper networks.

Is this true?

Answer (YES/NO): NO